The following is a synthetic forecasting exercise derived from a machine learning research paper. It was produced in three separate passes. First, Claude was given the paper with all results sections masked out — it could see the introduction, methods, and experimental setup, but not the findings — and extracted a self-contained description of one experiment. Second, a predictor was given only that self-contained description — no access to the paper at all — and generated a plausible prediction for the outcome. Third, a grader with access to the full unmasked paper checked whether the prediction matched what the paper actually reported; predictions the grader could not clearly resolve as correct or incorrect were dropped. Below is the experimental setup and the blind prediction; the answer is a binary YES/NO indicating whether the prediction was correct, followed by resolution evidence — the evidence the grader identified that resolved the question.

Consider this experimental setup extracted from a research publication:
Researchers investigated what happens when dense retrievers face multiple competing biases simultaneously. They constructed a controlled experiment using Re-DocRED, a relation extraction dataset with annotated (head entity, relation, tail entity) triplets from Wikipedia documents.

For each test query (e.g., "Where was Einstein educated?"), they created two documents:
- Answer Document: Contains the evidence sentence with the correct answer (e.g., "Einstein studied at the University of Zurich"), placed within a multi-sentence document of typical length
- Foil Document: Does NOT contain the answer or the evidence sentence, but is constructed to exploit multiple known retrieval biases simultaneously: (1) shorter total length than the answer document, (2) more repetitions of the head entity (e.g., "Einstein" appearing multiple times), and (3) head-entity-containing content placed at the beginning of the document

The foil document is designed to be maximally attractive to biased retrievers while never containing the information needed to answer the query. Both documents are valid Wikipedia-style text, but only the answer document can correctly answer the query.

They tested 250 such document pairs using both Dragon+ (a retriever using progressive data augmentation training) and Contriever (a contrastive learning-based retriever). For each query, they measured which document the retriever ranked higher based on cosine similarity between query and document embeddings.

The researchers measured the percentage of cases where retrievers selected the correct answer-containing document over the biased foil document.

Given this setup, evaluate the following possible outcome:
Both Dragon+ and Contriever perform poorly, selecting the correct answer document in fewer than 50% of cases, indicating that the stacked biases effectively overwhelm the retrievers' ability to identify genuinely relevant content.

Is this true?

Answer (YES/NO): YES